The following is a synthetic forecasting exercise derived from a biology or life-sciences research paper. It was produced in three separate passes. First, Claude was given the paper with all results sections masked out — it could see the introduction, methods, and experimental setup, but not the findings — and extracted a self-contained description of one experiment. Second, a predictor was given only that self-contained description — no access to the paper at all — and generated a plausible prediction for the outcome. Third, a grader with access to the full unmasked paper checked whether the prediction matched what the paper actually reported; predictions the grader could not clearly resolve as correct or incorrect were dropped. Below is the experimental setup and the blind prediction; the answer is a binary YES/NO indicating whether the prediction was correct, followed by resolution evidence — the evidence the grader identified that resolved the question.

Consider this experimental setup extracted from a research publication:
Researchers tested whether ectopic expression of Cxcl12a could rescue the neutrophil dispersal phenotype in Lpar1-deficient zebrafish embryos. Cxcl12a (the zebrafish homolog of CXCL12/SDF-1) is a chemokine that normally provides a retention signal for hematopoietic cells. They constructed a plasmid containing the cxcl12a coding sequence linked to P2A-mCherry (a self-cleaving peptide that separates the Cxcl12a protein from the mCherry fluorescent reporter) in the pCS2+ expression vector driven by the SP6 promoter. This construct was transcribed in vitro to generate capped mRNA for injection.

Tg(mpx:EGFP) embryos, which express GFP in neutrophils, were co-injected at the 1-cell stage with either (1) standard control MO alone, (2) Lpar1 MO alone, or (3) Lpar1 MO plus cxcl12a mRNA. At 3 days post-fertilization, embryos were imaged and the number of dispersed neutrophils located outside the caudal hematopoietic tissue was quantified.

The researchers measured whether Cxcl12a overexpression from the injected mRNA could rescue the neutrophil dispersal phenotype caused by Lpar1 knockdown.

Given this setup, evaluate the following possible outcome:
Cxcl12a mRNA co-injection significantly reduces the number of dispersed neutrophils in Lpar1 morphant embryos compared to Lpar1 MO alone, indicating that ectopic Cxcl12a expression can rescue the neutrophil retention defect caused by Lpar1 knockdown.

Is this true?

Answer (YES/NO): YES